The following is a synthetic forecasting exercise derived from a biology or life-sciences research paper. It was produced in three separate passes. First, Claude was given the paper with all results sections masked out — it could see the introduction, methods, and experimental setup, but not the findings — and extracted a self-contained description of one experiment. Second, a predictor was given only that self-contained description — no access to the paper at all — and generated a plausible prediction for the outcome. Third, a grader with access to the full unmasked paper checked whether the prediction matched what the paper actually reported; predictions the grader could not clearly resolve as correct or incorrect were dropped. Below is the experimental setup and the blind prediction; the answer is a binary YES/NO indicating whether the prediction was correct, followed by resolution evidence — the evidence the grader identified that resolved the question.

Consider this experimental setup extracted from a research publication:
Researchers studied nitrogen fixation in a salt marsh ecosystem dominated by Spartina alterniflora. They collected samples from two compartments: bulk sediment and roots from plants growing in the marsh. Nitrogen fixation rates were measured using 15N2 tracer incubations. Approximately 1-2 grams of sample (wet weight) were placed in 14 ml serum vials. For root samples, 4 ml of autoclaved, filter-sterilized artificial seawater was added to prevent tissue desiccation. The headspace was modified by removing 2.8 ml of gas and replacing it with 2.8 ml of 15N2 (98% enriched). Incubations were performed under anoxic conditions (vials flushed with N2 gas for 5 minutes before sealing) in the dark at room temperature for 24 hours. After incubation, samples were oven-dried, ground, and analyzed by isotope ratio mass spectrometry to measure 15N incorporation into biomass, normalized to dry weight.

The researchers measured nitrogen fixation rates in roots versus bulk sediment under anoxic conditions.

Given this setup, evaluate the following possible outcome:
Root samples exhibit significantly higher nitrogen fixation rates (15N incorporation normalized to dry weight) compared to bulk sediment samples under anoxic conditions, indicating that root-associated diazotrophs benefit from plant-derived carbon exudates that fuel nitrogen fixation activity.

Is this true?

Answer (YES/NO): YES